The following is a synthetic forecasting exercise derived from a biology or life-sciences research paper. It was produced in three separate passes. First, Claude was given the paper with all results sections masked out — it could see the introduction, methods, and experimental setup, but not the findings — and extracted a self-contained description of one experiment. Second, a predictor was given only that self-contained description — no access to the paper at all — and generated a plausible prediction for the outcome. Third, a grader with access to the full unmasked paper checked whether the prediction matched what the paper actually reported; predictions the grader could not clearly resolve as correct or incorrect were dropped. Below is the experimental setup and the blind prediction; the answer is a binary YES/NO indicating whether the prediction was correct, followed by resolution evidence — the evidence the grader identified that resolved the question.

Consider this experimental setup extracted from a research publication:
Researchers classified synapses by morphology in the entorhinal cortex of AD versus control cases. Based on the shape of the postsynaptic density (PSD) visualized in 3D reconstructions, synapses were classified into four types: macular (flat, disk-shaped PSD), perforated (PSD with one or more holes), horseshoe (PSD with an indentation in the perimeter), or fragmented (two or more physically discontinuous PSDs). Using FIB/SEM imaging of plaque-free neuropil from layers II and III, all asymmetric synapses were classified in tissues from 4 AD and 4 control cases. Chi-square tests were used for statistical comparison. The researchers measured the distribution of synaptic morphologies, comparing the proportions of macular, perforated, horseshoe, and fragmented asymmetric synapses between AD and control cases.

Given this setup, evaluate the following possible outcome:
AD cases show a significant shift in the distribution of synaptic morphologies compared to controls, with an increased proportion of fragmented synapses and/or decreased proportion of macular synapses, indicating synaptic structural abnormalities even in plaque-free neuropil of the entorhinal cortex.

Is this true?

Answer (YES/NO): NO